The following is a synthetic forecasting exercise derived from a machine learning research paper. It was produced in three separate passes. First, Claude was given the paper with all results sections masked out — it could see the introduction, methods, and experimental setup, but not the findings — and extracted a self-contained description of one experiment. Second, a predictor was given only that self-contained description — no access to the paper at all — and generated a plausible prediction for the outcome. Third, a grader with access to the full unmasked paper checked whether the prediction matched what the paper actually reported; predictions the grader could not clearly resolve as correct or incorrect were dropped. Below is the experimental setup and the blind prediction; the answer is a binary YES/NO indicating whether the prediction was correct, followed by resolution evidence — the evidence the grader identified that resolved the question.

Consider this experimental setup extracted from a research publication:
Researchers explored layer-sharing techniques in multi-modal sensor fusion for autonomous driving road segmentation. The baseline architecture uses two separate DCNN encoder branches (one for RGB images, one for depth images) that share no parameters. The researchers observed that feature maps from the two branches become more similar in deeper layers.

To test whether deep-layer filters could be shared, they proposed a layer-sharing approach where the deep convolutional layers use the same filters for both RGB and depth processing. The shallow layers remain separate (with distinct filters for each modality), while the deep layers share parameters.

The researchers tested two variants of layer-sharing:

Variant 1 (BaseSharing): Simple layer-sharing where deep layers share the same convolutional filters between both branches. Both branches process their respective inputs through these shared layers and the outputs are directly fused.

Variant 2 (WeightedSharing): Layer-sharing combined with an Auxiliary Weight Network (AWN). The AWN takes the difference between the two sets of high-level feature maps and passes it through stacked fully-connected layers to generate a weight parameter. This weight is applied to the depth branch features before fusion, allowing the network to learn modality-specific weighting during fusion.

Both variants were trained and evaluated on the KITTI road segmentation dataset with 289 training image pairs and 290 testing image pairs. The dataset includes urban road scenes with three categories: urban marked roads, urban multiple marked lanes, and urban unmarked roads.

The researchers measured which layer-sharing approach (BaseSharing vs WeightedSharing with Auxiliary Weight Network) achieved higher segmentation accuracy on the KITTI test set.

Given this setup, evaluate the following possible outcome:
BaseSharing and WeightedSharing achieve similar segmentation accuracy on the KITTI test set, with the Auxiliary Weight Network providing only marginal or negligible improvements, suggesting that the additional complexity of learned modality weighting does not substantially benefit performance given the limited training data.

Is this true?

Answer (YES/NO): NO